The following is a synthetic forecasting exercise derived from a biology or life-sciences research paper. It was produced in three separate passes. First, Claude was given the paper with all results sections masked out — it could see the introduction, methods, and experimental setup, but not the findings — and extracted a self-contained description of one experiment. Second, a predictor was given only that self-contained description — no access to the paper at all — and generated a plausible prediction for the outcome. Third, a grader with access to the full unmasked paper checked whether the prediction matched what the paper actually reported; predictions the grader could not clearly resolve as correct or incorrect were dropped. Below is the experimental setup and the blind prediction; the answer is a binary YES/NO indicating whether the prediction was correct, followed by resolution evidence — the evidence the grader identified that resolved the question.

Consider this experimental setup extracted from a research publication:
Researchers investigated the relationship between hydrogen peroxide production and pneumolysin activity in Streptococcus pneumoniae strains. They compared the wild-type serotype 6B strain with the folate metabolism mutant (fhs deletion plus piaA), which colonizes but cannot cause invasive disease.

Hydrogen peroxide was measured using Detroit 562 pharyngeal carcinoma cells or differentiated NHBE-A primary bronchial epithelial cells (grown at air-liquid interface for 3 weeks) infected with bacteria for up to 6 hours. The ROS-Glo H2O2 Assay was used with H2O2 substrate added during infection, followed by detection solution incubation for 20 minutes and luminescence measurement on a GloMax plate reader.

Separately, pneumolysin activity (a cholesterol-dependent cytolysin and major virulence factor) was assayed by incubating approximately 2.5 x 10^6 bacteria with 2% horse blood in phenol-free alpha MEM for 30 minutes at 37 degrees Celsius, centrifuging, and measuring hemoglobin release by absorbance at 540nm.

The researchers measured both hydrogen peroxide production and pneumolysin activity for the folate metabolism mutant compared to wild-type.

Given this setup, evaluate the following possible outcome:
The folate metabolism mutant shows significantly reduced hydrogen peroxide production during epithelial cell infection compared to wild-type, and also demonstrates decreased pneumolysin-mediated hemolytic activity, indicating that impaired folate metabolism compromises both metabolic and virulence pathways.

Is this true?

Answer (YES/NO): NO